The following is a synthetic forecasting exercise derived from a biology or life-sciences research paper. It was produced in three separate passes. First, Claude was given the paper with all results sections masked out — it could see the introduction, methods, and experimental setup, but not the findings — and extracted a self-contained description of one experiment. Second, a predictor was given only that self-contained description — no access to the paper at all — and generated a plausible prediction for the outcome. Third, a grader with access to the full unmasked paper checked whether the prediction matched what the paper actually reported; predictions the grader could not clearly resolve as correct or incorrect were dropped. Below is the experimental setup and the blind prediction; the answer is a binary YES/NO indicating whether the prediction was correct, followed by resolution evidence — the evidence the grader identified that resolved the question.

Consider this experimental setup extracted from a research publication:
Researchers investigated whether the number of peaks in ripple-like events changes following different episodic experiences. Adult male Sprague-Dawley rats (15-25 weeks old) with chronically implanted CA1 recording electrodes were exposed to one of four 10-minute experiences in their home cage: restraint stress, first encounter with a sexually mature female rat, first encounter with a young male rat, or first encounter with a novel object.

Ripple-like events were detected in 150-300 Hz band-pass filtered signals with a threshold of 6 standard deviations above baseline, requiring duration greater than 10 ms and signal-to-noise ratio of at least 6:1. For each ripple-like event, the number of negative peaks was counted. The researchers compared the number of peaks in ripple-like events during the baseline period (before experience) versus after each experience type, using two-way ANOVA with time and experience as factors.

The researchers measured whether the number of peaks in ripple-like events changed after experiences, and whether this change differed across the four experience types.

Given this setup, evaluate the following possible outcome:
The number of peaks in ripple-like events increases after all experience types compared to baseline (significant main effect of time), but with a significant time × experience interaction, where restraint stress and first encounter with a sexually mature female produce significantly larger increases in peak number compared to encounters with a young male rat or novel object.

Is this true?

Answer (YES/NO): NO